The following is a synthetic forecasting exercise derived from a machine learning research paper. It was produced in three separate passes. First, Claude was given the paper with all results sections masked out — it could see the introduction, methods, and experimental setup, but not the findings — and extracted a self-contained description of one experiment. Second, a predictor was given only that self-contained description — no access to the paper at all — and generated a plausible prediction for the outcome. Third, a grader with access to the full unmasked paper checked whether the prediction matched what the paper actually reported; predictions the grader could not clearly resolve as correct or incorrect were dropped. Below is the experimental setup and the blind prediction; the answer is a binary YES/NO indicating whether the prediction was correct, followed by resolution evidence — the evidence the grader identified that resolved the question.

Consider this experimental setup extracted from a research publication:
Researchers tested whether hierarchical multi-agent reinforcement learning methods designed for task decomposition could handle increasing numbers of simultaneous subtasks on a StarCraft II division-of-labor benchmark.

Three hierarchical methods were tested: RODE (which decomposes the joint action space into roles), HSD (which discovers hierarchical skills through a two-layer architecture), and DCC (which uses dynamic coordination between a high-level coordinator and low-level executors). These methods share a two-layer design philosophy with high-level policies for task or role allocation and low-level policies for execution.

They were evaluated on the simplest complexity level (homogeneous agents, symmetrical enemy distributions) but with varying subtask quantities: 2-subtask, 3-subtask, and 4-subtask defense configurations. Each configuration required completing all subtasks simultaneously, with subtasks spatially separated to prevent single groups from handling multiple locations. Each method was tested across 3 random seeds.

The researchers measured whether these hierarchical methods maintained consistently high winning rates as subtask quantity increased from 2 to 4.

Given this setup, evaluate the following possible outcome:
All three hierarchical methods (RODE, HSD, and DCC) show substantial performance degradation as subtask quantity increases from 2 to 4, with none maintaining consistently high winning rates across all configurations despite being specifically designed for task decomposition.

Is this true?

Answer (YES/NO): NO